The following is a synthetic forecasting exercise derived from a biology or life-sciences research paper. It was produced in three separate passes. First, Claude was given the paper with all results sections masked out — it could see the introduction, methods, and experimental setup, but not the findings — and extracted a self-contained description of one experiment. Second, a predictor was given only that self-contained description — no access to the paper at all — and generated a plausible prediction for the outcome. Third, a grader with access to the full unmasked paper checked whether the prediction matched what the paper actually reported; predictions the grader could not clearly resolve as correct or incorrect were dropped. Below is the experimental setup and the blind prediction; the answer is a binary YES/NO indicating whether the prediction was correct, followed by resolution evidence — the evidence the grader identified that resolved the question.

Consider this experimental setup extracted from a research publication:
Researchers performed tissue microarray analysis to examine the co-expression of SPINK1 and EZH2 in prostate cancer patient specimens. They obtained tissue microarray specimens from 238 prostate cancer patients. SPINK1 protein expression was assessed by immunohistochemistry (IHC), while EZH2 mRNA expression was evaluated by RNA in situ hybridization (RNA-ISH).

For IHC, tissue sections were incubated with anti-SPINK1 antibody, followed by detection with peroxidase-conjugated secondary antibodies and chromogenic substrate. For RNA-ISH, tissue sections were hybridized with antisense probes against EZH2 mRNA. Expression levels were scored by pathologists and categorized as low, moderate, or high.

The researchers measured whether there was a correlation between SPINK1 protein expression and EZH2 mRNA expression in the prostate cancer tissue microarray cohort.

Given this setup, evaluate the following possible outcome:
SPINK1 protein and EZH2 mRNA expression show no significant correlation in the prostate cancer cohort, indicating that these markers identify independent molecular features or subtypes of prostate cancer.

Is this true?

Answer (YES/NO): NO